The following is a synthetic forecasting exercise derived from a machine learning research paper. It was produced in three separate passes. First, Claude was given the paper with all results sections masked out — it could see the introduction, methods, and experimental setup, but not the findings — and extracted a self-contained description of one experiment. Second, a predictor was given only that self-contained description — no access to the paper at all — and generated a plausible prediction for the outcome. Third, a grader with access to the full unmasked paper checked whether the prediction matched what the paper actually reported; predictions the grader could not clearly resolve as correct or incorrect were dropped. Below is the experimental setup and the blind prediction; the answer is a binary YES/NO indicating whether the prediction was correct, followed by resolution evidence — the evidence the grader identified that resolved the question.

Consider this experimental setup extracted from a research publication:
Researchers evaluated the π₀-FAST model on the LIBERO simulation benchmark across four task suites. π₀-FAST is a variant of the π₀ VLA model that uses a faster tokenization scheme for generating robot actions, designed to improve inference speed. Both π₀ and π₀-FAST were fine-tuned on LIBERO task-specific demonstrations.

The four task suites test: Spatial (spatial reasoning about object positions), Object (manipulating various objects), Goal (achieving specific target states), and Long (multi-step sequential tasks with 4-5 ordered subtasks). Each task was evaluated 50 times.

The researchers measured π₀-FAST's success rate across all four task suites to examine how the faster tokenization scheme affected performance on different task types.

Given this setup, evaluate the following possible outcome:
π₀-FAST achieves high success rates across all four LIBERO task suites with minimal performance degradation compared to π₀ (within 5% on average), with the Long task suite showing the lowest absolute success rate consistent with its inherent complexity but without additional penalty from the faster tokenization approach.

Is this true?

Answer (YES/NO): NO